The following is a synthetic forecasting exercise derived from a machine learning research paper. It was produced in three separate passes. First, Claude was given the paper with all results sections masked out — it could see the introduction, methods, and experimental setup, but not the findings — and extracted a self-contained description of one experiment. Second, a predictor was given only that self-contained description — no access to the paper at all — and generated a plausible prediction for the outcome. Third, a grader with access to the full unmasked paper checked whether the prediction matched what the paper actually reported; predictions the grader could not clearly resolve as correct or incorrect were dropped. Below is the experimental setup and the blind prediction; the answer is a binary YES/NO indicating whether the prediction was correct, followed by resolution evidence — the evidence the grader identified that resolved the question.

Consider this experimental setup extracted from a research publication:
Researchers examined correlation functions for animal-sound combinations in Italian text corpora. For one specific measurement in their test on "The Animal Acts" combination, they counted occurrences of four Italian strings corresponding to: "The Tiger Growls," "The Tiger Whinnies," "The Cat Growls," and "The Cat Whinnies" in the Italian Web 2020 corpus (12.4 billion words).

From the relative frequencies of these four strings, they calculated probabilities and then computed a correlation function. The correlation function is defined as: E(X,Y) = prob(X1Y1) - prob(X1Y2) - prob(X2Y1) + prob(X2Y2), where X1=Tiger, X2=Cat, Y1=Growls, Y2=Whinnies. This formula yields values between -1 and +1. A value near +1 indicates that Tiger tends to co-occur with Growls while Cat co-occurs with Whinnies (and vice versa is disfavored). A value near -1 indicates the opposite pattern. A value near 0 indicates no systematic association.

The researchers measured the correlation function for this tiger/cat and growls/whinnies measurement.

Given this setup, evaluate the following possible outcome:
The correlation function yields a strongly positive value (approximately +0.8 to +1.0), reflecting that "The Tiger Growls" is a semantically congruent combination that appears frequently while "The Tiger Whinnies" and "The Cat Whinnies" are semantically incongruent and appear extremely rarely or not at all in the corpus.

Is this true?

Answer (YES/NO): NO